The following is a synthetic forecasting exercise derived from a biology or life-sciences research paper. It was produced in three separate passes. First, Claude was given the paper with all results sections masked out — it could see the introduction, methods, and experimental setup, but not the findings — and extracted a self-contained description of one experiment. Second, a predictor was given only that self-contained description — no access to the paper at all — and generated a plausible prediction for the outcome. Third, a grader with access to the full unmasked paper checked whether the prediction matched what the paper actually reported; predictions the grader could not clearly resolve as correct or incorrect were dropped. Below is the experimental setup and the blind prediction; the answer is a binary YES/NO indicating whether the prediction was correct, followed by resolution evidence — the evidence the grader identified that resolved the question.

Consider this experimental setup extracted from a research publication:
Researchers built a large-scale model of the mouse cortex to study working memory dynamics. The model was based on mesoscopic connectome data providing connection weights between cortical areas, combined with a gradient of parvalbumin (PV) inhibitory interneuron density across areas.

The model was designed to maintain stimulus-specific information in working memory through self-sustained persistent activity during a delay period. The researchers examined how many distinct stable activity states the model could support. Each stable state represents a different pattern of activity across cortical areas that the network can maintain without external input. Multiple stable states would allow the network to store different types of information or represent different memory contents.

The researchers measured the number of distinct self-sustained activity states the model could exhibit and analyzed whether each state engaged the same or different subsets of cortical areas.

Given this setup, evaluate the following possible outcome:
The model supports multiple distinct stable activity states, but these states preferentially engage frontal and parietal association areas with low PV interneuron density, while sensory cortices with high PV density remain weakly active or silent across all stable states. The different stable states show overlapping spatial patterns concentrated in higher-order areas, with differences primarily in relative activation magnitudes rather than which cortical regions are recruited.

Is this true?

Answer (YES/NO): NO